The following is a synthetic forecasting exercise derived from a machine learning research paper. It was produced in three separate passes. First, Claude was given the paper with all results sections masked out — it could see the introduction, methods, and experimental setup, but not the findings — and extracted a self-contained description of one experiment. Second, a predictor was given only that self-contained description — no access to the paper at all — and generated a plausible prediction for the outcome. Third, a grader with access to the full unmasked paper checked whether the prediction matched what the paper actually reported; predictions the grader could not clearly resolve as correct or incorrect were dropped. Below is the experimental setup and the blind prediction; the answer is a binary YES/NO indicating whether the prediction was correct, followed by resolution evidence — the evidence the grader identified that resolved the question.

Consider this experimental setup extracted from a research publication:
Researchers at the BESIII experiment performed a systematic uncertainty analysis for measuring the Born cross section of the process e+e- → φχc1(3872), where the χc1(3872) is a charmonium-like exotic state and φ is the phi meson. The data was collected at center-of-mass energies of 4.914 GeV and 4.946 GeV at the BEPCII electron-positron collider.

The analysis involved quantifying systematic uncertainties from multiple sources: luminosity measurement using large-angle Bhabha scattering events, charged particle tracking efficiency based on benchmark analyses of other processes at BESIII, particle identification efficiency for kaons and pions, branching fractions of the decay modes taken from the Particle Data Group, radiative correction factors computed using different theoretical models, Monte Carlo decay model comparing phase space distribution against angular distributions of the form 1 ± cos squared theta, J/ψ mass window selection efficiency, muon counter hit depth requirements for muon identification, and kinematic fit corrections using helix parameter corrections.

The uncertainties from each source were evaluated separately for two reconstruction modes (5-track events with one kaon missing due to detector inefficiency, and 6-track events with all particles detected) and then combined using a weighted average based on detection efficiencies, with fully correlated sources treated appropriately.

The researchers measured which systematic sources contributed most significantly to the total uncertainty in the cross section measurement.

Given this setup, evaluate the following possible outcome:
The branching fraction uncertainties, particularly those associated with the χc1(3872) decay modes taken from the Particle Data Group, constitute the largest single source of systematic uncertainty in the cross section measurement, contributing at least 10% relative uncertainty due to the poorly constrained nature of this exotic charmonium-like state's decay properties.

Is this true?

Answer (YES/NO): NO